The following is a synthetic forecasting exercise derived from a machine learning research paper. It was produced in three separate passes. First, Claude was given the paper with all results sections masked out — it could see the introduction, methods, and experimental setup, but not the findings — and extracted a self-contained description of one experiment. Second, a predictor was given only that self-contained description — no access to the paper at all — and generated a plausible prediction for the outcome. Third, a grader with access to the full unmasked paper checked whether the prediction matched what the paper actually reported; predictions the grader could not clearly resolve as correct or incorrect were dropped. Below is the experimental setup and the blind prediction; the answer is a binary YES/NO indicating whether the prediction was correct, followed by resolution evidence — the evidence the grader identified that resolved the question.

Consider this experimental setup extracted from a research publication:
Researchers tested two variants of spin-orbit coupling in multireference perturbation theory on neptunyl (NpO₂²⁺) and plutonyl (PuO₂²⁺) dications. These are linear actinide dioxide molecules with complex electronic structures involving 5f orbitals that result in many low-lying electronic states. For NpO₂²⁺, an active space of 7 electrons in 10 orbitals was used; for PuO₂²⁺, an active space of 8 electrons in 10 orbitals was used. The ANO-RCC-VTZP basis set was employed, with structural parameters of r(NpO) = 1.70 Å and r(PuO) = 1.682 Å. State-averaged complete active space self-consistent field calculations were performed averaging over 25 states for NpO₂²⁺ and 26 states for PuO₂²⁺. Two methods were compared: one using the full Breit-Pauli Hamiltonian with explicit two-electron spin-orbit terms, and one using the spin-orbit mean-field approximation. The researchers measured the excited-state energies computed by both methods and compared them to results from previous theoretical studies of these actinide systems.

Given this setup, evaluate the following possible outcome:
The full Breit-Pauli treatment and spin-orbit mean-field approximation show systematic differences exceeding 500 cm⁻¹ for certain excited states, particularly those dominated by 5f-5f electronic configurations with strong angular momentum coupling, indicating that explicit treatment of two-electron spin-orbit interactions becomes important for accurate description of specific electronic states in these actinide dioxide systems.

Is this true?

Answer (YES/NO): NO